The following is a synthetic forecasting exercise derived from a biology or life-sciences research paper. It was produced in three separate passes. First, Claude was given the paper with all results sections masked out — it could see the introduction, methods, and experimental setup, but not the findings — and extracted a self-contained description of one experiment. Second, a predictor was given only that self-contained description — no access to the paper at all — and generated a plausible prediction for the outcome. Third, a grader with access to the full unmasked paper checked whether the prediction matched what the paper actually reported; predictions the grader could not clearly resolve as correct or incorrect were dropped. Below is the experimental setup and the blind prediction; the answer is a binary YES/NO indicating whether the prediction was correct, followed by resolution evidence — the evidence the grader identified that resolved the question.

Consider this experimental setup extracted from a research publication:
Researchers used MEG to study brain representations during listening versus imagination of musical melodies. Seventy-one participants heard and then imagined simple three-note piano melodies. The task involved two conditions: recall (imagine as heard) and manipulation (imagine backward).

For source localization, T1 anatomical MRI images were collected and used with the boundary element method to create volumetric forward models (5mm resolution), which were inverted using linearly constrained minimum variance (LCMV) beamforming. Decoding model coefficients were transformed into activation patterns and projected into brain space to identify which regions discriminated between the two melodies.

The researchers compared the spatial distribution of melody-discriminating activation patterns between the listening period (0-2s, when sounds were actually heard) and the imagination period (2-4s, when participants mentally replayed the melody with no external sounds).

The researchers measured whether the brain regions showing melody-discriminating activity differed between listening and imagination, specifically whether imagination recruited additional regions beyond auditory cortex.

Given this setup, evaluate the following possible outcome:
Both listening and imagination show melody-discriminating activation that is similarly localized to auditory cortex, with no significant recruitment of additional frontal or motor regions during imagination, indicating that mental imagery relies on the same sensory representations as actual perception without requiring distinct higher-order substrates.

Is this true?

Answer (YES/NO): NO